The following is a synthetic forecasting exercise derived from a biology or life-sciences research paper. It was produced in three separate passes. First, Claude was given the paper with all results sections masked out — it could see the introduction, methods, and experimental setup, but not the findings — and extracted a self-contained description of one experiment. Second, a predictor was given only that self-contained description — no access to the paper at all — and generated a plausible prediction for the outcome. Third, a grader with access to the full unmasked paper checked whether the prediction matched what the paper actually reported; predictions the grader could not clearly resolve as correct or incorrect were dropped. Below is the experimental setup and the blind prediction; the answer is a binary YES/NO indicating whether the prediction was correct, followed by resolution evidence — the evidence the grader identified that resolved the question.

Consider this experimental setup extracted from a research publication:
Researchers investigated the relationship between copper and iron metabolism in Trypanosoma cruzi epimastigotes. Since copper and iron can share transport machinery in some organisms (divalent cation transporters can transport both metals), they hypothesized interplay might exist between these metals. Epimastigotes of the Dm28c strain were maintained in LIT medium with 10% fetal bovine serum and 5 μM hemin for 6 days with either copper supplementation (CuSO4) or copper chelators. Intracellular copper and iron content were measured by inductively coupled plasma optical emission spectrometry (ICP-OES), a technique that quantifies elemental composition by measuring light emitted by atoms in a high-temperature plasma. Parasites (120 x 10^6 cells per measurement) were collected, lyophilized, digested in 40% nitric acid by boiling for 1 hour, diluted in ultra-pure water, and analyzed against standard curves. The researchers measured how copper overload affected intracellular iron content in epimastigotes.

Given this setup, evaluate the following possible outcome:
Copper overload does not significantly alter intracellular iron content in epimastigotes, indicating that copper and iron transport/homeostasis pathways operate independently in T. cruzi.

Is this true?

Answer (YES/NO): NO